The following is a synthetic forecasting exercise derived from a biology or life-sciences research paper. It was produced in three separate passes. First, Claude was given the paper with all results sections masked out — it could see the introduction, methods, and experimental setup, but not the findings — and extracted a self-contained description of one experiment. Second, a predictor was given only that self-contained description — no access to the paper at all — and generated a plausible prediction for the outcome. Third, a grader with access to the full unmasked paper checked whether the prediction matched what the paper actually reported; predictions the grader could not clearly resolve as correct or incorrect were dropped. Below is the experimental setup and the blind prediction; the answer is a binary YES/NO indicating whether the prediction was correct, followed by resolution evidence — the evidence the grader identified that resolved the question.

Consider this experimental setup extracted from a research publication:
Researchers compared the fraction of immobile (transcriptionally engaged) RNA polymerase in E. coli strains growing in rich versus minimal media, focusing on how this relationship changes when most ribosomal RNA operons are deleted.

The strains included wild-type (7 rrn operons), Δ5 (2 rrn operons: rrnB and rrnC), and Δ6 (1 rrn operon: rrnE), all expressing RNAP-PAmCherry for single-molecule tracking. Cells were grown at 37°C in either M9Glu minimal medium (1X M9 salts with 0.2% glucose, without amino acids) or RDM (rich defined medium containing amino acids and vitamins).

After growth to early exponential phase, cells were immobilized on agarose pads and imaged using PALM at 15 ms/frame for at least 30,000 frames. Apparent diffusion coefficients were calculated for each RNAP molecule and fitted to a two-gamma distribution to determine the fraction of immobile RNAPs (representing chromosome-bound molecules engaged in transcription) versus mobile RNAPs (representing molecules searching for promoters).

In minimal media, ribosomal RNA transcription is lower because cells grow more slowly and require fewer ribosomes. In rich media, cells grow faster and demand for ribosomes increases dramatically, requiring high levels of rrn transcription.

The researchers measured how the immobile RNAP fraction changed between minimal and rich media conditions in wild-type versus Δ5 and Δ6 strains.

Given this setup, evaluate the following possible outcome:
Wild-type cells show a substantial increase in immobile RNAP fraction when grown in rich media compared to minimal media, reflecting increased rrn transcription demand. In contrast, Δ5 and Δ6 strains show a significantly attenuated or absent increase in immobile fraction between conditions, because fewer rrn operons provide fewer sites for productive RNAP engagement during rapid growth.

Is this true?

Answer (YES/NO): YES